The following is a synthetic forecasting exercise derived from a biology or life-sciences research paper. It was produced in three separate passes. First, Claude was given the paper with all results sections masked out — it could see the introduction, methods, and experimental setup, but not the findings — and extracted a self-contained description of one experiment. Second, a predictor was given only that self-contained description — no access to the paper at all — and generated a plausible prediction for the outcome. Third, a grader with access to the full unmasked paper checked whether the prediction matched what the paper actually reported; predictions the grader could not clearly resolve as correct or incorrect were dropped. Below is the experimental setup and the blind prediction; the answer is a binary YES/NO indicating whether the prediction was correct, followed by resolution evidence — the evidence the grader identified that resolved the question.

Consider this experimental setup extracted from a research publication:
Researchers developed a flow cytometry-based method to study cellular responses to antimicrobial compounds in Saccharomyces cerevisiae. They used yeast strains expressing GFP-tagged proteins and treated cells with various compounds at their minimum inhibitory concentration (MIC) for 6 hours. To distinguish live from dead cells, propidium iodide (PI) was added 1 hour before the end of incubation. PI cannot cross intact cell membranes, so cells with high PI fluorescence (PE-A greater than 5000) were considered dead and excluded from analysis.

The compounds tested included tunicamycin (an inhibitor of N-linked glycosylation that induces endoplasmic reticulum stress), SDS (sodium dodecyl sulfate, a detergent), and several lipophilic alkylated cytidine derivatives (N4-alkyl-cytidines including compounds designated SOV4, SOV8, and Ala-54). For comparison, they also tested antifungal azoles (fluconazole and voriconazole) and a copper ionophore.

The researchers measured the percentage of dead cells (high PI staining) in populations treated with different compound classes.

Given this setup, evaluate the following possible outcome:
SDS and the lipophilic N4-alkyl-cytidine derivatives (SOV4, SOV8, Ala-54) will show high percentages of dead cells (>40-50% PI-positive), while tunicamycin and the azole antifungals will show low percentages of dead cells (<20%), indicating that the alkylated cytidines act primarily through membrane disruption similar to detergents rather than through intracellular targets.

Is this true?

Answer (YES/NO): NO